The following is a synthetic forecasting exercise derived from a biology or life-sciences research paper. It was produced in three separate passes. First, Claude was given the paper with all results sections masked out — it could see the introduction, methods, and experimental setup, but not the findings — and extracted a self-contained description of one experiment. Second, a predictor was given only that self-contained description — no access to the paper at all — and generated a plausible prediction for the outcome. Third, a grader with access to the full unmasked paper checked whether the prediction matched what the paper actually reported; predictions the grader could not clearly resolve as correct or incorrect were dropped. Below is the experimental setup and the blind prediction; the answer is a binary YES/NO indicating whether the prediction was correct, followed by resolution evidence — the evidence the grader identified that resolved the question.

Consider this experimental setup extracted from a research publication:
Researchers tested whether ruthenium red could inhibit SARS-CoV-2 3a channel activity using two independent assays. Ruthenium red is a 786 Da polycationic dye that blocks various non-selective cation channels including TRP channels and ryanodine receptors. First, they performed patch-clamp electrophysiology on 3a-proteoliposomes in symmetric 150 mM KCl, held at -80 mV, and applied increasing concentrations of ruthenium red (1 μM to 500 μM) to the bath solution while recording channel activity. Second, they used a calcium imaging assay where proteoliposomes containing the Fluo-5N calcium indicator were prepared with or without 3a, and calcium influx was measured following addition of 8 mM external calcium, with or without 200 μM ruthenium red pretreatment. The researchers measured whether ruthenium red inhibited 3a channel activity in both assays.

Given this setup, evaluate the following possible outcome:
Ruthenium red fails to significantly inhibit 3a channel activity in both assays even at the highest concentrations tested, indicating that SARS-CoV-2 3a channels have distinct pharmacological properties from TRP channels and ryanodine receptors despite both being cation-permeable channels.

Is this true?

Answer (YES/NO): NO